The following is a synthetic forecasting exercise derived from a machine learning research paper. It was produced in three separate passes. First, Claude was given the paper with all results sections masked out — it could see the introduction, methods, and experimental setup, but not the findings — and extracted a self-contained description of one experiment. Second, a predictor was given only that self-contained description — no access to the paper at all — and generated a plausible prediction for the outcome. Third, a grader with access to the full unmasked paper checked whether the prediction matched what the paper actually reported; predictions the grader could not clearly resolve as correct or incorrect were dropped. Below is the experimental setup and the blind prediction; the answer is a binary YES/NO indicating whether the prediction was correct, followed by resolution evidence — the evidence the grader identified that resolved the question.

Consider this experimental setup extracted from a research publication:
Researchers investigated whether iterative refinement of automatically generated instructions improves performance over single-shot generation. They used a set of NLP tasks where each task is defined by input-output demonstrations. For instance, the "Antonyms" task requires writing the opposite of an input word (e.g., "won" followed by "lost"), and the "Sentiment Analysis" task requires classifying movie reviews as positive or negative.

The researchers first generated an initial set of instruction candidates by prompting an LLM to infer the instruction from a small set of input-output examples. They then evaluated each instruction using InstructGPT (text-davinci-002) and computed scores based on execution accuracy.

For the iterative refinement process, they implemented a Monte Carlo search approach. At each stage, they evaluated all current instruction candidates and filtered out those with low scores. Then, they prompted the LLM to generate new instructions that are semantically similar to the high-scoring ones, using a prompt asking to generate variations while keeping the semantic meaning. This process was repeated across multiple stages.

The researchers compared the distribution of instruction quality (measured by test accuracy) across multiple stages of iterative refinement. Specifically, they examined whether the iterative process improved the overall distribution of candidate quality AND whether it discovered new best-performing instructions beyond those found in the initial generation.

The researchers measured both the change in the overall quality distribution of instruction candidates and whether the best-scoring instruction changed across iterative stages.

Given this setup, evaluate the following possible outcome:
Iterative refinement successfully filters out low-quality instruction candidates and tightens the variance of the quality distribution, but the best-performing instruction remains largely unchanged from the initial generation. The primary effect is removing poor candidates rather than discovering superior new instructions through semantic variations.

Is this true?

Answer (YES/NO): YES